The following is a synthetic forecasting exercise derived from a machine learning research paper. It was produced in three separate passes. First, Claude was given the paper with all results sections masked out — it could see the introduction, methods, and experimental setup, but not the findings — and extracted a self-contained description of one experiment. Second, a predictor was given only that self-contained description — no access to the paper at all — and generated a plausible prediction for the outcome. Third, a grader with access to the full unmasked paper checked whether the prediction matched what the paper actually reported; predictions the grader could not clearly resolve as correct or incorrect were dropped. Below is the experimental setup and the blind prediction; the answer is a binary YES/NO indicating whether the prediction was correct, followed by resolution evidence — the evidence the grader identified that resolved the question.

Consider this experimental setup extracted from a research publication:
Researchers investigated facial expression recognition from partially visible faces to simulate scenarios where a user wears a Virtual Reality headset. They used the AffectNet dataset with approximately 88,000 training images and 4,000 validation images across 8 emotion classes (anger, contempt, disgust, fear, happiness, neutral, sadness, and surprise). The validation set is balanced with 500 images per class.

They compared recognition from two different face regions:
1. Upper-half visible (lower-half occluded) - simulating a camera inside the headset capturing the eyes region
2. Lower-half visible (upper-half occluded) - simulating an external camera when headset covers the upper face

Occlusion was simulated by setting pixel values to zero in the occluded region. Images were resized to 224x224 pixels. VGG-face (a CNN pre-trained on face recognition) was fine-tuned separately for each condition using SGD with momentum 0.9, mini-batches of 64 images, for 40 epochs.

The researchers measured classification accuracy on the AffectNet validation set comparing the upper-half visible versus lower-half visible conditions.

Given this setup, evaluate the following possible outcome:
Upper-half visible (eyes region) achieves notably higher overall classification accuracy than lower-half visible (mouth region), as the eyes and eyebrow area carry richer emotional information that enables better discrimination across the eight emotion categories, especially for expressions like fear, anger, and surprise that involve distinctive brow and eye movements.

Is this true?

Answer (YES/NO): NO